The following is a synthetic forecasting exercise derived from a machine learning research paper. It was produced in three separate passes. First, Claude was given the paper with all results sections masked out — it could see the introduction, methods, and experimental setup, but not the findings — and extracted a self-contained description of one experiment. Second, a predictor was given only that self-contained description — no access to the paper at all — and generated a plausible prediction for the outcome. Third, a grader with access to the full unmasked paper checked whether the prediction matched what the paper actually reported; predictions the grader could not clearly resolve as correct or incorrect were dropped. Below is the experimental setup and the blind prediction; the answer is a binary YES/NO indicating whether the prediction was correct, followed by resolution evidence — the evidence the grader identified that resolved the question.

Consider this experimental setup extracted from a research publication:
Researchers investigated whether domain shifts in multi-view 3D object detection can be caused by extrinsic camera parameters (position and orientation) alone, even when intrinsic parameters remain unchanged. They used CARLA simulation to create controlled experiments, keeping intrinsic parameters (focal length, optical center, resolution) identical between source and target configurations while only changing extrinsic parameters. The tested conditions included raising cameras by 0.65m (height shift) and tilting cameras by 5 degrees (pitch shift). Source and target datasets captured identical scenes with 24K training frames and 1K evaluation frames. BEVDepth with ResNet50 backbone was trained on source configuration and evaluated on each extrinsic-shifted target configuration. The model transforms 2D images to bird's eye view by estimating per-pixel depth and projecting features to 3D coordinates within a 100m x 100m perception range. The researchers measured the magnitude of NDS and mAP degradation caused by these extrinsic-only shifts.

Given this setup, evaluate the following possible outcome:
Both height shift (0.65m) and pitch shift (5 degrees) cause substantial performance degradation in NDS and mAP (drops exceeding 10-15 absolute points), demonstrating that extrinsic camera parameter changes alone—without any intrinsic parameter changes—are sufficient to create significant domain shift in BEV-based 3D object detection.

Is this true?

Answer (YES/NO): YES